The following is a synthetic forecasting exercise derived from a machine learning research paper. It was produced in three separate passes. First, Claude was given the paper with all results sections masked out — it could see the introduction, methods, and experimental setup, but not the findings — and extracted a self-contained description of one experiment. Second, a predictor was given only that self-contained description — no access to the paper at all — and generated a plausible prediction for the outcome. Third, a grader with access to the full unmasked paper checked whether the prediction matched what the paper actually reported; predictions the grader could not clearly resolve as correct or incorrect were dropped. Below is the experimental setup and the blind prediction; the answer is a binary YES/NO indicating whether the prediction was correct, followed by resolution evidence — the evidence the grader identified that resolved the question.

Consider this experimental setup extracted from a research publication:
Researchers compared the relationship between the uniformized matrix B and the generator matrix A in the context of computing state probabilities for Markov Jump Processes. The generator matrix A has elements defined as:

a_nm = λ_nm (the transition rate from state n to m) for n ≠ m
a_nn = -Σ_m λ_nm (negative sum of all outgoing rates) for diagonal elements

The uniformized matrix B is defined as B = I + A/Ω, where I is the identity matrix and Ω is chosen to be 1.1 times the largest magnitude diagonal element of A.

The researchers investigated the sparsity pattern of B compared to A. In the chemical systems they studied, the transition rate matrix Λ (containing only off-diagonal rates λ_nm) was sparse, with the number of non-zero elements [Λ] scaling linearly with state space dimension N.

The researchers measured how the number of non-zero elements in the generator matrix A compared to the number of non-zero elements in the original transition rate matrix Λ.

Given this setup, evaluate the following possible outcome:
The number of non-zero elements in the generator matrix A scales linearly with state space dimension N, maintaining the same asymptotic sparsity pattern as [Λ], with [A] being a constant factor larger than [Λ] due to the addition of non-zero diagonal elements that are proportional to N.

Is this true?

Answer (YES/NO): YES